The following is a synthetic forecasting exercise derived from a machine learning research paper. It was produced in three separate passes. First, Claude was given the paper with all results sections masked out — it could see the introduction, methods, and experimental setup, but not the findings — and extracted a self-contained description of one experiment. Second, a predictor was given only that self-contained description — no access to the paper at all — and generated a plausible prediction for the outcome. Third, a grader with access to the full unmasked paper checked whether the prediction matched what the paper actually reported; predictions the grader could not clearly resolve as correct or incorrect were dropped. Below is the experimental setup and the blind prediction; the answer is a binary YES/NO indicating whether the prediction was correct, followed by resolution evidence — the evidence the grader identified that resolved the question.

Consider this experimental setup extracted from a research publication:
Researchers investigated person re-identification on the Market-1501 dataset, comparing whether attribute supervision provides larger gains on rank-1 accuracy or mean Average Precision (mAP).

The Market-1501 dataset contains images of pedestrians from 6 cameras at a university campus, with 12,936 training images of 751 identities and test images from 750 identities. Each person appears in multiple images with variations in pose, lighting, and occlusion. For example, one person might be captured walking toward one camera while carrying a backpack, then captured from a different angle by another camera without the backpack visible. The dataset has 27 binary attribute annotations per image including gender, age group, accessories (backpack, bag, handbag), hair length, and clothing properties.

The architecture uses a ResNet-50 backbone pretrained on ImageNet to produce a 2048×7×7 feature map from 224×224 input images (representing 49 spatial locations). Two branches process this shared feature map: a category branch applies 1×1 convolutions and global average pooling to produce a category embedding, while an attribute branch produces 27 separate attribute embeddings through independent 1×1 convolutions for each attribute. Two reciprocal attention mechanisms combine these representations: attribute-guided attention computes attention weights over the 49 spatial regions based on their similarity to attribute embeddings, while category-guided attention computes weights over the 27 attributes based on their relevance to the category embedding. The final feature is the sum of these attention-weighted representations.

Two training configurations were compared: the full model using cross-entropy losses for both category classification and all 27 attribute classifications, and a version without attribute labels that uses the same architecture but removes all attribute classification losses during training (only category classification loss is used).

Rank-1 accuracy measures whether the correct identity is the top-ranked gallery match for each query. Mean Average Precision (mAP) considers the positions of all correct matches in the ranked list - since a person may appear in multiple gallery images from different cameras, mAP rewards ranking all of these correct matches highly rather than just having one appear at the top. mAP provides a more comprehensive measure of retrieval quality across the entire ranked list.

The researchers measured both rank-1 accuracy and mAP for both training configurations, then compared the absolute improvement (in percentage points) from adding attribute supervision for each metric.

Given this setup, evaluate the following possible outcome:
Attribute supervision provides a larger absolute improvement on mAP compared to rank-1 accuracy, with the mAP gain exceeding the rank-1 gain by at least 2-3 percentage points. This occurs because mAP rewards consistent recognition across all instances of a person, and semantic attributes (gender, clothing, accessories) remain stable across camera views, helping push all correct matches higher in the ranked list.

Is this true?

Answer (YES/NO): NO